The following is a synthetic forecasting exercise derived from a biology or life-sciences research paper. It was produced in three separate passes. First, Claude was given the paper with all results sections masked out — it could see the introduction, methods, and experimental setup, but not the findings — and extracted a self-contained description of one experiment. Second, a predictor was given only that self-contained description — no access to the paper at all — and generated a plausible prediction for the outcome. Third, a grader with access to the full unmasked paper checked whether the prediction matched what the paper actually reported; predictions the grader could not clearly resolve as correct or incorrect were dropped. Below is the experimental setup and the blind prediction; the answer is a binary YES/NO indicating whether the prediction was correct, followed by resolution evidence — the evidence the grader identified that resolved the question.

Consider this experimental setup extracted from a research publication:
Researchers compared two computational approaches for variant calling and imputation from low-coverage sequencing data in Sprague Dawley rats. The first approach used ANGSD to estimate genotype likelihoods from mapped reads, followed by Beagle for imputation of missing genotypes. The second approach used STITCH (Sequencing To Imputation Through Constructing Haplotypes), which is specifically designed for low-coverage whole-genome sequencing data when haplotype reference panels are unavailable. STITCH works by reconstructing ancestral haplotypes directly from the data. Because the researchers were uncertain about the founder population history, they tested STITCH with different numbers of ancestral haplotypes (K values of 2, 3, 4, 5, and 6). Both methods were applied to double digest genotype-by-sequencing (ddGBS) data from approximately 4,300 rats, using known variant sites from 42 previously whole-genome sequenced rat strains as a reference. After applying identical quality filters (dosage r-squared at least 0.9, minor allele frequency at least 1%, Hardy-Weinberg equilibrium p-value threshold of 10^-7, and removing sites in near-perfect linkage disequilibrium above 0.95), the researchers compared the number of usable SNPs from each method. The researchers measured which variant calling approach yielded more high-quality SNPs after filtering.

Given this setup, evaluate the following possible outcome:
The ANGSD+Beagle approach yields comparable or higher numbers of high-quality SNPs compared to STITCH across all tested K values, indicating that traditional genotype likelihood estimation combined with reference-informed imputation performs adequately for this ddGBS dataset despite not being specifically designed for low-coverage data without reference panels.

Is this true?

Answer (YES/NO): YES